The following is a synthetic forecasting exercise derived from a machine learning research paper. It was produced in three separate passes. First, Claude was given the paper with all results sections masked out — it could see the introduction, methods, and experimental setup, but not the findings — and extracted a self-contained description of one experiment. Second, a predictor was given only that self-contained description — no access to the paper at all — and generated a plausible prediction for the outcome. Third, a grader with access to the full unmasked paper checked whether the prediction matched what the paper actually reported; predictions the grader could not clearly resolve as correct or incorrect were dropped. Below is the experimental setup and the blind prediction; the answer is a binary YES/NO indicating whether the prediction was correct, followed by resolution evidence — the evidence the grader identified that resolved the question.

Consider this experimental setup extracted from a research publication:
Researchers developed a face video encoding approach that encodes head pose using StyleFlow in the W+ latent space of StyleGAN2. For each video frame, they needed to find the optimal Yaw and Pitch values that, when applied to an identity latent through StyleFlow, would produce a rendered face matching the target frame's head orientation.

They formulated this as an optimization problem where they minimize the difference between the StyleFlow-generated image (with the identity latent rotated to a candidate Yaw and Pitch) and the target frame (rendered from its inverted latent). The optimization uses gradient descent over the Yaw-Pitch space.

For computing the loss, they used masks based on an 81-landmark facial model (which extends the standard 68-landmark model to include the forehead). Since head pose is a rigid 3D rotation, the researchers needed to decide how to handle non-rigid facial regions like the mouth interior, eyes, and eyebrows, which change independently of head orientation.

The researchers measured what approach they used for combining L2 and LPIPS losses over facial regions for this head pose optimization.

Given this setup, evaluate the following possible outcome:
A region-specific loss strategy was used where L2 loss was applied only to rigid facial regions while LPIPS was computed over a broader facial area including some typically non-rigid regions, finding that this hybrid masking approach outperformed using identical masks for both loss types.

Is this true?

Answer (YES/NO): NO